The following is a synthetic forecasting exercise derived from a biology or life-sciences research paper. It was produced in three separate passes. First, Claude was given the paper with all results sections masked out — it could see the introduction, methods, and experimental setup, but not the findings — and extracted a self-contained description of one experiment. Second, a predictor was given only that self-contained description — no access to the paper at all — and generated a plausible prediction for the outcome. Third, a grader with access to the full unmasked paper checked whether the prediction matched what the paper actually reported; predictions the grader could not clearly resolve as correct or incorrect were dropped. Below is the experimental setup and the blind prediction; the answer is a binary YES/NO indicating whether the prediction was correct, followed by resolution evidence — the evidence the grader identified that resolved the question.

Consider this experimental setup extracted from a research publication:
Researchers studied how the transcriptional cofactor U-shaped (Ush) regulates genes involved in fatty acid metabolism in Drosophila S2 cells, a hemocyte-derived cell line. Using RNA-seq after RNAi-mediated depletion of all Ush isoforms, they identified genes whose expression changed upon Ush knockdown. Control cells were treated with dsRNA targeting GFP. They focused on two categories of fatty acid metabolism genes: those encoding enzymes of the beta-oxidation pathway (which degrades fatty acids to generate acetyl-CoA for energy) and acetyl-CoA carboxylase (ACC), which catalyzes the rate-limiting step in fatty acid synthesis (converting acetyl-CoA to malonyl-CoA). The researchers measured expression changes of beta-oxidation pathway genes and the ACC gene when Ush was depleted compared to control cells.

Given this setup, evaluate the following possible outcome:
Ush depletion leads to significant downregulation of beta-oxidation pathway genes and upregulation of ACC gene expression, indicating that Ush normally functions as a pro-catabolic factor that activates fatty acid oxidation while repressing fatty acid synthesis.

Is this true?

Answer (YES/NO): NO